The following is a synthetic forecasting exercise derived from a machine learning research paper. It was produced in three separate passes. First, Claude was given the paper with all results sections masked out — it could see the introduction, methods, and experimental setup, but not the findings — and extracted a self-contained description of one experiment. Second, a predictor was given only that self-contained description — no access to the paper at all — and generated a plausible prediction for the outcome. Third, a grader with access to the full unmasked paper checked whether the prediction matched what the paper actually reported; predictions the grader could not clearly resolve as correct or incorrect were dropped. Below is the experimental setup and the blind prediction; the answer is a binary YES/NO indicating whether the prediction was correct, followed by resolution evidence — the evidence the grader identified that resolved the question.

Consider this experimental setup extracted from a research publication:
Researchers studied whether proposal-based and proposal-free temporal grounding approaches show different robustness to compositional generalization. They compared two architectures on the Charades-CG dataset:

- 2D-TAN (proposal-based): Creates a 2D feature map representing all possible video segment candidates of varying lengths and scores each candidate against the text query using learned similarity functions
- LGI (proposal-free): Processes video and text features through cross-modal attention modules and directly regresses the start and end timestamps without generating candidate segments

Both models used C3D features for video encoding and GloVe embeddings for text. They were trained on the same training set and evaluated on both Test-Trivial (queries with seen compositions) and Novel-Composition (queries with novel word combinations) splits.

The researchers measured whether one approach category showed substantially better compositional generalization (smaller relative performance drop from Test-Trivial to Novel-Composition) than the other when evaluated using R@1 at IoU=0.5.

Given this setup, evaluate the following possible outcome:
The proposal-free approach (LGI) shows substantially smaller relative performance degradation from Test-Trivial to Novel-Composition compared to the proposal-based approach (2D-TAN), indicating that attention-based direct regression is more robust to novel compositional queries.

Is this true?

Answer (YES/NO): NO